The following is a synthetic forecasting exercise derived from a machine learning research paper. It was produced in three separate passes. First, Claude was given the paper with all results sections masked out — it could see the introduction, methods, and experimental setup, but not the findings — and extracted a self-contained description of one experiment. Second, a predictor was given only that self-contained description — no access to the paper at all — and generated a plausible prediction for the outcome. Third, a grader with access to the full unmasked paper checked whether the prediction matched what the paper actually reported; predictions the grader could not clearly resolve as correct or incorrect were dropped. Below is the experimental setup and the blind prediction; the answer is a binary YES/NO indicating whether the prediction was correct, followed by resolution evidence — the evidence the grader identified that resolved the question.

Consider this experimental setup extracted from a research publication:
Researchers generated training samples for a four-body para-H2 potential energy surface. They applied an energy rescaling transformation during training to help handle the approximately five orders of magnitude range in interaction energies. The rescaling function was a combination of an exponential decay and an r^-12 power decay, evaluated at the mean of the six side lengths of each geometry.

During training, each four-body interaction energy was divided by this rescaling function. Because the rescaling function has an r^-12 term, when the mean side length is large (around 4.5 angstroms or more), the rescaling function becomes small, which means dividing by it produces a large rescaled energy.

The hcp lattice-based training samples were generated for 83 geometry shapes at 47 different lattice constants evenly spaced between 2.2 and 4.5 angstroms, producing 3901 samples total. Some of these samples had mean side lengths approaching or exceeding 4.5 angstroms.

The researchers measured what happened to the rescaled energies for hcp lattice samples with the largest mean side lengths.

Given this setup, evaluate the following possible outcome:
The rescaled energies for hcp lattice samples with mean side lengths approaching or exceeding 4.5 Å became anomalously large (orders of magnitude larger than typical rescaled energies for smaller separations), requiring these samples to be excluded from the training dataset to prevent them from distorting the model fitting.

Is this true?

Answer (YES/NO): YES